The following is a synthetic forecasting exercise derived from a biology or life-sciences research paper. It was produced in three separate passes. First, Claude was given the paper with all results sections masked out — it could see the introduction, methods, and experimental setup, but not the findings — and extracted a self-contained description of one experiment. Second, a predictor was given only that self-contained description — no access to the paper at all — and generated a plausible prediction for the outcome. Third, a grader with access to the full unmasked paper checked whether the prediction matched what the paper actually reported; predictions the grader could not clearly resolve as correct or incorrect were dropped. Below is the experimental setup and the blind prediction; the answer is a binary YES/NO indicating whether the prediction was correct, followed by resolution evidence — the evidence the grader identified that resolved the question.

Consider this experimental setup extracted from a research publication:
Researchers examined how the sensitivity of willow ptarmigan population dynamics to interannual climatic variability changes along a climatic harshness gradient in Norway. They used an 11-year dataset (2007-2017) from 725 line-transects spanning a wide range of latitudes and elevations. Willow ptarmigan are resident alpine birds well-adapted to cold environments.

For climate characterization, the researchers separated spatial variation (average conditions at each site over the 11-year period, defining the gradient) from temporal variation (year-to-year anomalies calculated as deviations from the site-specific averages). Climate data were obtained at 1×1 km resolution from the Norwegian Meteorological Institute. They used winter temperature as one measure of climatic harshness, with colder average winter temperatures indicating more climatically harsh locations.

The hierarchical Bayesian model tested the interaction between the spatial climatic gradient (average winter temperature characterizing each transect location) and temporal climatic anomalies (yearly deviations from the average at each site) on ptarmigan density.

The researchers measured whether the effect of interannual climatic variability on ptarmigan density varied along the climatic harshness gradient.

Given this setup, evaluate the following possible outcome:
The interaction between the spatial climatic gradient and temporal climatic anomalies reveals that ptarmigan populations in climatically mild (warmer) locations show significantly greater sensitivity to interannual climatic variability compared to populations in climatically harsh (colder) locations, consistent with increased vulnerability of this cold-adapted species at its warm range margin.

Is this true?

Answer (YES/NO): NO